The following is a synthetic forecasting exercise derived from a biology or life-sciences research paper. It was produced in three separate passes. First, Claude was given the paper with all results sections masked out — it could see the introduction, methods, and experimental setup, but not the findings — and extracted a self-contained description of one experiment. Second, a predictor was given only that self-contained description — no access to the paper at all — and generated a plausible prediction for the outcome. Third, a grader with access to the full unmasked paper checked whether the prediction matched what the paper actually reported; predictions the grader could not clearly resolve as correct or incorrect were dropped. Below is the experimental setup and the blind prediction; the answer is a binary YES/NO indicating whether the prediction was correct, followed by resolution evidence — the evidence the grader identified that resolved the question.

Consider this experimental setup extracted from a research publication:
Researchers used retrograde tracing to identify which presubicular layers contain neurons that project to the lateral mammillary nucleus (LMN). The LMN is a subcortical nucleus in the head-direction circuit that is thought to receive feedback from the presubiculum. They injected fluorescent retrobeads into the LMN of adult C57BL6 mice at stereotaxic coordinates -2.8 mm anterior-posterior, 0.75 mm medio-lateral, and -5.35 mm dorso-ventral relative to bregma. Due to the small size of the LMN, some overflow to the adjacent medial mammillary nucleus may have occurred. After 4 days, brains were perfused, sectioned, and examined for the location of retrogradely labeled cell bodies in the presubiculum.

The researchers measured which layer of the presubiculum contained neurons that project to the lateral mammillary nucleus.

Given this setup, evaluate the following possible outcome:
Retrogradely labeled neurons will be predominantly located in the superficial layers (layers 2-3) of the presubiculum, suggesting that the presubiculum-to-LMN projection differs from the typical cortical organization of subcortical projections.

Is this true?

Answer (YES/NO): NO